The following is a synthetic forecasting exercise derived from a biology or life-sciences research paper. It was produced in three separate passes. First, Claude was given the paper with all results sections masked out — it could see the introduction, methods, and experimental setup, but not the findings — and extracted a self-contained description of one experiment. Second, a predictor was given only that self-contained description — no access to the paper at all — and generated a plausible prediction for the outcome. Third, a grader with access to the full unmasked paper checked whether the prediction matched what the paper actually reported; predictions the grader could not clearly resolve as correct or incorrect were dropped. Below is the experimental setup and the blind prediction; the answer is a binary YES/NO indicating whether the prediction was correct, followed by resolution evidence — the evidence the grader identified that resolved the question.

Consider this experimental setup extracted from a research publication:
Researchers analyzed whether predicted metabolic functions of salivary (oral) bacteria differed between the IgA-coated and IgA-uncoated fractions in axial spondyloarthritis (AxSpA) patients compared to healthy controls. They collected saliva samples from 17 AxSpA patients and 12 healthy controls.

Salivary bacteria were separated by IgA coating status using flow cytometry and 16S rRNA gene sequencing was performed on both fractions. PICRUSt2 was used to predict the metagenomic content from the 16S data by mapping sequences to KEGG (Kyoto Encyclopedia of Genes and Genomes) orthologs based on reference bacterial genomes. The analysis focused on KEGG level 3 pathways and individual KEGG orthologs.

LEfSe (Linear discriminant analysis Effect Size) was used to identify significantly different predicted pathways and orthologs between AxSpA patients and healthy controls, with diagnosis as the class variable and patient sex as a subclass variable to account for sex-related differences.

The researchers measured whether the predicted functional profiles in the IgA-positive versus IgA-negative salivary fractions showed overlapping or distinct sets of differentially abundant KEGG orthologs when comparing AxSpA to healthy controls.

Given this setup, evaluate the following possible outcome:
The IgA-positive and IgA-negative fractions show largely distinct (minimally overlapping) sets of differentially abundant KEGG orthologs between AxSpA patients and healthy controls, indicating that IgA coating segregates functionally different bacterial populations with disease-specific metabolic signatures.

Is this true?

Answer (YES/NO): YES